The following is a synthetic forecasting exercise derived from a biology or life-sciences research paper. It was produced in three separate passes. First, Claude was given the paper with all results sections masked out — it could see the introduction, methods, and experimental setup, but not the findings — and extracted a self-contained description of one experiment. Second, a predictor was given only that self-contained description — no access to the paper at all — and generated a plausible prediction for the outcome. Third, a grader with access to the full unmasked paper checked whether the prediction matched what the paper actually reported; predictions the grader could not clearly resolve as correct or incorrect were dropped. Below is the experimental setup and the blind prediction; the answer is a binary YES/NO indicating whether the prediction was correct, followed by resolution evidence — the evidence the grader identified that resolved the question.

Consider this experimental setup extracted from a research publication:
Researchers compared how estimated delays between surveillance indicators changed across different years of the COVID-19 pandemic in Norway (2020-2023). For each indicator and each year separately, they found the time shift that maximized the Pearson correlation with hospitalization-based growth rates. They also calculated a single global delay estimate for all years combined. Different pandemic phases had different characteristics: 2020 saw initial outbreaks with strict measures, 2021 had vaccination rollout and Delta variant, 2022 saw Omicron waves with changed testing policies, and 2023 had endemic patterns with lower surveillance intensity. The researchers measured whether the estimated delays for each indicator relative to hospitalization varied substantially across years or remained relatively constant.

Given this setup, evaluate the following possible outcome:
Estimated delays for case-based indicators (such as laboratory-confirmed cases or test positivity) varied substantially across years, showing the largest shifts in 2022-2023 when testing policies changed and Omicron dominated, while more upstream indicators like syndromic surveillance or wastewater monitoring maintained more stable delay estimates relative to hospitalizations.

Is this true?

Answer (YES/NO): NO